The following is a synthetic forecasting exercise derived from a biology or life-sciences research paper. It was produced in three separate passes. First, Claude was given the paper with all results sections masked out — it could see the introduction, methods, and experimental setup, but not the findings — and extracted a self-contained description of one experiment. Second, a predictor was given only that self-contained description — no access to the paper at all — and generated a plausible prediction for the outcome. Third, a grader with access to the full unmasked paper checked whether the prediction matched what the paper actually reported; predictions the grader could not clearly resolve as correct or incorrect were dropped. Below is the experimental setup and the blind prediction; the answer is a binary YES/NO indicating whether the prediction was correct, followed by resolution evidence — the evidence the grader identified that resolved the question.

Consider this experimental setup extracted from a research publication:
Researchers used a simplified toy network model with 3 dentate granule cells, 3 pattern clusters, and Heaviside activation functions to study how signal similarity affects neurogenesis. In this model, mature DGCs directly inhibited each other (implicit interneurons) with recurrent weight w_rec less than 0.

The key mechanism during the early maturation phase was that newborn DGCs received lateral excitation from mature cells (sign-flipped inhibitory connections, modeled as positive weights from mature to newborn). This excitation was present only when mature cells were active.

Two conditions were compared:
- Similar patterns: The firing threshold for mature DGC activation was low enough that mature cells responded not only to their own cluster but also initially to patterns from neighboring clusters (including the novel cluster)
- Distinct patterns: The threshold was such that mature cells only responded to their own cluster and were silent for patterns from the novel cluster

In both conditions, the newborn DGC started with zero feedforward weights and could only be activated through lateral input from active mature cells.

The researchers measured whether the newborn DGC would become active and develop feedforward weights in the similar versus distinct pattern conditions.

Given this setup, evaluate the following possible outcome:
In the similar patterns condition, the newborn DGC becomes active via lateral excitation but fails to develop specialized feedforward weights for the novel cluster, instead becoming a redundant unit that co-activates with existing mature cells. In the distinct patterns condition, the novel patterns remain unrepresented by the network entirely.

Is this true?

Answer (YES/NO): NO